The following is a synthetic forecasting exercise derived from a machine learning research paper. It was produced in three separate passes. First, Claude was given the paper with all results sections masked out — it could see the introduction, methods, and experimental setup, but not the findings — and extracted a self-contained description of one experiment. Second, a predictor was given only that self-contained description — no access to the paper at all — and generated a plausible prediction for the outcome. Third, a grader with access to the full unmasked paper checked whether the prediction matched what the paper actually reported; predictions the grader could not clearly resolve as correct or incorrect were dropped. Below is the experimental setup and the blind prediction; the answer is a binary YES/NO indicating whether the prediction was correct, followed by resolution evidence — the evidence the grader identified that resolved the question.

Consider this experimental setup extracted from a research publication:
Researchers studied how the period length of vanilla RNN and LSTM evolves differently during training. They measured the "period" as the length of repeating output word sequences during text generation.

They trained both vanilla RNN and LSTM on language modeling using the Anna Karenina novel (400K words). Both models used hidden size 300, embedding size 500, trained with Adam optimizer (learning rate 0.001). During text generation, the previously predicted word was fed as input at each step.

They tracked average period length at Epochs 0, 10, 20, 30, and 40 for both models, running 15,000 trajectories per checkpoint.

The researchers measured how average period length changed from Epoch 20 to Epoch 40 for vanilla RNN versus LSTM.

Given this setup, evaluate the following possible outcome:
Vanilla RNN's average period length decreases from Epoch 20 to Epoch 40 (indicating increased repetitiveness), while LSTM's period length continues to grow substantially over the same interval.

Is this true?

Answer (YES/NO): YES